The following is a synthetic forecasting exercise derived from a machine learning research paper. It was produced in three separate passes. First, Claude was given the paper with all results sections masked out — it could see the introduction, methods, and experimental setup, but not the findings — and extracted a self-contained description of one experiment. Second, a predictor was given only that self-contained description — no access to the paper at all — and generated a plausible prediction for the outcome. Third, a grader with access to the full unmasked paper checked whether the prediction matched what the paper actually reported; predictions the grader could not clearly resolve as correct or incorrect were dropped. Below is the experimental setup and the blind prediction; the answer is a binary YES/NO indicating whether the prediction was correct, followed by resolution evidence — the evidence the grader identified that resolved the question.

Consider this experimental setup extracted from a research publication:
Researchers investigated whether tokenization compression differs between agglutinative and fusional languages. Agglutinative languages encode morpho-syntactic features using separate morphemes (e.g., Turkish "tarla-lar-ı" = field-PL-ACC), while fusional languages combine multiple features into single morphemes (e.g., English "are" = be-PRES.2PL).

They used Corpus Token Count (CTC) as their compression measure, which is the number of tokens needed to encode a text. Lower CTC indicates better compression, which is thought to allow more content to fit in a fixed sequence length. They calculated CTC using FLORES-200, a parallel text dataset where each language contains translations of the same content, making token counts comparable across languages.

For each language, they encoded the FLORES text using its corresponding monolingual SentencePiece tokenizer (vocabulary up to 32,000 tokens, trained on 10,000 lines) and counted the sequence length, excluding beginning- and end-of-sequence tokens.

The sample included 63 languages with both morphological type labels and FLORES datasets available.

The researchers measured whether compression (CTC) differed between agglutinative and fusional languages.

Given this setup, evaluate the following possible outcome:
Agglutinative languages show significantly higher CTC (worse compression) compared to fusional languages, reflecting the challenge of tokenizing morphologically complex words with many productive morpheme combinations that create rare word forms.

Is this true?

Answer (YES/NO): YES